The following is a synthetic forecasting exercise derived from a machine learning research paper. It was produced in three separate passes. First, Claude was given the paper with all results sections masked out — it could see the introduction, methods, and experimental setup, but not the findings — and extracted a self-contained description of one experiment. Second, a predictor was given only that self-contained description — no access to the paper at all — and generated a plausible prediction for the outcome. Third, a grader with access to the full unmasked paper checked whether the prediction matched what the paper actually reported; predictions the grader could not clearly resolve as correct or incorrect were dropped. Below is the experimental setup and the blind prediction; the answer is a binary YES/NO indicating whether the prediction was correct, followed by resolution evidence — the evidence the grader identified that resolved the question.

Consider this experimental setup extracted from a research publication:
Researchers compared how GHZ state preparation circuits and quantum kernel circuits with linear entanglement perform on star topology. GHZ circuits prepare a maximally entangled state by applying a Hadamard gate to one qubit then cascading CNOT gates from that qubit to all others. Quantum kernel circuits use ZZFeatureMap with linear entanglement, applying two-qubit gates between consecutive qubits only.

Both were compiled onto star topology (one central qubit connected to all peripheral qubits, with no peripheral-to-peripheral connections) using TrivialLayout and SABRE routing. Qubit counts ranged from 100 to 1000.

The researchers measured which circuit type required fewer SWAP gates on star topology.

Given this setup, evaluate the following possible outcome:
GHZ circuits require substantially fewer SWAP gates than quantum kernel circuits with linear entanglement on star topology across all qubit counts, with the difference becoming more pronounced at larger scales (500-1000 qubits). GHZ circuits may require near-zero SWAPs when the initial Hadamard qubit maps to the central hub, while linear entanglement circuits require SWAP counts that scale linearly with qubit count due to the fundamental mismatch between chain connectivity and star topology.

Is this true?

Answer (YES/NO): NO